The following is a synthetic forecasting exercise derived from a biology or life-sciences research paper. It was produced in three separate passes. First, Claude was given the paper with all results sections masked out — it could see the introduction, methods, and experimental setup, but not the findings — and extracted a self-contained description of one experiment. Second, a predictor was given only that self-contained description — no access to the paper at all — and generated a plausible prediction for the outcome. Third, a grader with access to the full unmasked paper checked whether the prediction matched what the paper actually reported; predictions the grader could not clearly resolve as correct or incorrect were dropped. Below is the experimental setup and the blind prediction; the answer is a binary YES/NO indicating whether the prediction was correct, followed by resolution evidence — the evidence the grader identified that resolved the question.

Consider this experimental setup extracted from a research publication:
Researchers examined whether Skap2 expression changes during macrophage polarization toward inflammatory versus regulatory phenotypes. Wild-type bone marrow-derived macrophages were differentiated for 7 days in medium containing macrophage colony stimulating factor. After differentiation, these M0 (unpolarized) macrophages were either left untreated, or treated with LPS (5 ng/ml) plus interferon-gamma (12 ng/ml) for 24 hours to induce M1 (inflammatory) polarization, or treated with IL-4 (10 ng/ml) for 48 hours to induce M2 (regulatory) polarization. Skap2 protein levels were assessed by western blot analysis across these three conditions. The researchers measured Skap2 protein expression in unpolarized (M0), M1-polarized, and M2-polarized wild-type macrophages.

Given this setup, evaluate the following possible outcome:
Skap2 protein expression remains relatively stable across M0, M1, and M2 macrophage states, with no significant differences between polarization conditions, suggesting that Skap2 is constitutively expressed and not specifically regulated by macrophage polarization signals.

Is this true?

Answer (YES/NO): NO